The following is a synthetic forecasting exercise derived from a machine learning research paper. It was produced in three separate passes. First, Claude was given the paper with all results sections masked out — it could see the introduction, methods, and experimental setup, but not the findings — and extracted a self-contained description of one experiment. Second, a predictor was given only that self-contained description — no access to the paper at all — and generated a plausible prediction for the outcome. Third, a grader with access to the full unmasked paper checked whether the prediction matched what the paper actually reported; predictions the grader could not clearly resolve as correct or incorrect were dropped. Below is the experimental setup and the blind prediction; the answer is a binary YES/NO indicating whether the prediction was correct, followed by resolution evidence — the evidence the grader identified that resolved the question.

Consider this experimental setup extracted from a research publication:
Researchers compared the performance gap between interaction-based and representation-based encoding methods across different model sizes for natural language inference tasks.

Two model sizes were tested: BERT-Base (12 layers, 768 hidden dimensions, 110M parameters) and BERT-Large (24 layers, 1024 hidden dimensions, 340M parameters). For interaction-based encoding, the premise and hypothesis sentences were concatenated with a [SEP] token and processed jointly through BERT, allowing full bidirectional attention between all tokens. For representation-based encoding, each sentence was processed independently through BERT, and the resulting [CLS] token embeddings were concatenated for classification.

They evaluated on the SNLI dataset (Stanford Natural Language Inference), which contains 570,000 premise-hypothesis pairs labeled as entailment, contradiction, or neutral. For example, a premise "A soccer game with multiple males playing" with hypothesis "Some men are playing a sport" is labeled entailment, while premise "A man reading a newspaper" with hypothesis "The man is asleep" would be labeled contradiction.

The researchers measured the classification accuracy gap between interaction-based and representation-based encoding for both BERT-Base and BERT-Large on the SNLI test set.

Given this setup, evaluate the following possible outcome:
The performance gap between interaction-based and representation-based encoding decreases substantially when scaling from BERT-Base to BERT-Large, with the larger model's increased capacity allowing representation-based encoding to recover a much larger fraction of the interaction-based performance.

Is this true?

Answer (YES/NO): YES